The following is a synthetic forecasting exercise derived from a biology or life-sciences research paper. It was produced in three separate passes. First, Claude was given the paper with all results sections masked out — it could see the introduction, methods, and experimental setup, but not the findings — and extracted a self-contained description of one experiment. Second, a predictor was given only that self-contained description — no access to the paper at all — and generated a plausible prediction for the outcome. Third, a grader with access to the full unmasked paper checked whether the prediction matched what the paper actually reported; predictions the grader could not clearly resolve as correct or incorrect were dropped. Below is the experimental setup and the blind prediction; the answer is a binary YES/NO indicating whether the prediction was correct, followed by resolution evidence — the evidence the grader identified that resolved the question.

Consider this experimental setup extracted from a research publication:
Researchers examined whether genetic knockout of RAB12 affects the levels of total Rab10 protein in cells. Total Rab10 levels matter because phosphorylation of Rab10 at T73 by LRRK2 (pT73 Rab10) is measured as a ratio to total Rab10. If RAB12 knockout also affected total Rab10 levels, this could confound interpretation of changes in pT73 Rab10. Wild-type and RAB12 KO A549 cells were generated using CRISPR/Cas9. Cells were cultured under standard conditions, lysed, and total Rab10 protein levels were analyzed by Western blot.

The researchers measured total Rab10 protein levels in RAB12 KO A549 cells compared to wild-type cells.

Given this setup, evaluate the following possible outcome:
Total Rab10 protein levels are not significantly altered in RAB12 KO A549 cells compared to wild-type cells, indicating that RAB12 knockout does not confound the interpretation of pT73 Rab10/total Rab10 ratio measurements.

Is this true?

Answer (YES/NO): NO